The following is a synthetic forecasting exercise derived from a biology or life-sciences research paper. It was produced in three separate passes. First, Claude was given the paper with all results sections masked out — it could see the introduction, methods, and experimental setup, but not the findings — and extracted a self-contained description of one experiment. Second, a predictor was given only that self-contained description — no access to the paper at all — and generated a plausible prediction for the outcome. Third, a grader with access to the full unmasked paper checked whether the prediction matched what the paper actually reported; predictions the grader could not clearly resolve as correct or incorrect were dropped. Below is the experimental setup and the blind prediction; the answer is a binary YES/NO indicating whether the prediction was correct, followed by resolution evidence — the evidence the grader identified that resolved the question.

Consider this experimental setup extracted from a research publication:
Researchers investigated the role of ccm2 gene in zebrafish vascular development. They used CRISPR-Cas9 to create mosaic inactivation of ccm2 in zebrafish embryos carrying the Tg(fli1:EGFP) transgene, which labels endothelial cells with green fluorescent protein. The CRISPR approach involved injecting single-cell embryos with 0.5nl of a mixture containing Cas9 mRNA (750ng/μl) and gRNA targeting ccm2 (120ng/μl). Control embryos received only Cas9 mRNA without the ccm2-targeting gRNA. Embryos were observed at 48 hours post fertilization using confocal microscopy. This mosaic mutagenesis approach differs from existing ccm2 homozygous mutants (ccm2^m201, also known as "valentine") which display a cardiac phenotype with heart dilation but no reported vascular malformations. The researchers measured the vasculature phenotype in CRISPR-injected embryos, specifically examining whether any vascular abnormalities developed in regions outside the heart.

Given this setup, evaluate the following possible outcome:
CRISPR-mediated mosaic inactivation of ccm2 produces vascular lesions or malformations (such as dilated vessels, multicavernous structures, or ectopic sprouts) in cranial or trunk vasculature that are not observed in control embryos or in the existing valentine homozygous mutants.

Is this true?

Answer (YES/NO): YES